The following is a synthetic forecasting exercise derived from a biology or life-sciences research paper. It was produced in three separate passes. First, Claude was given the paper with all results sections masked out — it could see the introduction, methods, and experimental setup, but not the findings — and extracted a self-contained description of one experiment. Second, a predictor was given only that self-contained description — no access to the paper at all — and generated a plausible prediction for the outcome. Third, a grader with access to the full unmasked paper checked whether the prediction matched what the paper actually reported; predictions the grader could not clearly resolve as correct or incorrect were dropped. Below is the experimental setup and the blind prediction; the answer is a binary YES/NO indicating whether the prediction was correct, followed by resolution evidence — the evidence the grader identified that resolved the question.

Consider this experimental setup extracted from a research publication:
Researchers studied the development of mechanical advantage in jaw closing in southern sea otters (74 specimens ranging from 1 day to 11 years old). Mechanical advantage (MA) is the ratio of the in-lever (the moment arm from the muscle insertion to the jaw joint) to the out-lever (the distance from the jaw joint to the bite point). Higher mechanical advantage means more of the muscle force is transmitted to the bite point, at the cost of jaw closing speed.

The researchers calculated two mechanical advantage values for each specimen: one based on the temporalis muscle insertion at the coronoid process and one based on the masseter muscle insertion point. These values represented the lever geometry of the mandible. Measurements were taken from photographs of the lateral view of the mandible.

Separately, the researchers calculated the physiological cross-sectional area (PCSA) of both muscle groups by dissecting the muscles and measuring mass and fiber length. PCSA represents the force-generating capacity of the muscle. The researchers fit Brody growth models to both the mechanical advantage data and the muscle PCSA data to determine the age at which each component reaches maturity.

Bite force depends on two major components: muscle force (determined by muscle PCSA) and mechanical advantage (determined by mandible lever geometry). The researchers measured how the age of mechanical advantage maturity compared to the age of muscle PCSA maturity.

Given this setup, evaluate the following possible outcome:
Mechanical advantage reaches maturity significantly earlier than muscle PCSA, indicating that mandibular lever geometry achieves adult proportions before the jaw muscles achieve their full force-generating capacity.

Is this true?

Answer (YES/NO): YES